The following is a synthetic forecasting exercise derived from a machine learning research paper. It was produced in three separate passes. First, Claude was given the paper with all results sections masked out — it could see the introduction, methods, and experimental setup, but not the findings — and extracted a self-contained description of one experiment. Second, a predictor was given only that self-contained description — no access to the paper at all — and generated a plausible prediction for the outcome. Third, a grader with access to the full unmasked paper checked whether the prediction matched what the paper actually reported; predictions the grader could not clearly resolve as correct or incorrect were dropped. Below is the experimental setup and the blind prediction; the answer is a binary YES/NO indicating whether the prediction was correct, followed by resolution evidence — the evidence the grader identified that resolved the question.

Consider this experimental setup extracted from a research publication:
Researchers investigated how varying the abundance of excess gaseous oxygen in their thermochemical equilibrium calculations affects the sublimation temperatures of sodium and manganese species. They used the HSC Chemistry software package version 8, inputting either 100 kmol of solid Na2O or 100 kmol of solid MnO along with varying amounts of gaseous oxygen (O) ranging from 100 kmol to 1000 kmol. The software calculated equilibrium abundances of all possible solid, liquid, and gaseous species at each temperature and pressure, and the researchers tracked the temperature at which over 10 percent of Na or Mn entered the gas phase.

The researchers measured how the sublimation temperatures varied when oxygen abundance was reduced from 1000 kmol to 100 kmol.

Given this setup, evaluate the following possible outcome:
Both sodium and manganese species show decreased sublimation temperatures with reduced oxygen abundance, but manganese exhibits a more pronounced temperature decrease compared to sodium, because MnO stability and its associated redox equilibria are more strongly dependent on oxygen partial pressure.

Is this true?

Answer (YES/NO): NO